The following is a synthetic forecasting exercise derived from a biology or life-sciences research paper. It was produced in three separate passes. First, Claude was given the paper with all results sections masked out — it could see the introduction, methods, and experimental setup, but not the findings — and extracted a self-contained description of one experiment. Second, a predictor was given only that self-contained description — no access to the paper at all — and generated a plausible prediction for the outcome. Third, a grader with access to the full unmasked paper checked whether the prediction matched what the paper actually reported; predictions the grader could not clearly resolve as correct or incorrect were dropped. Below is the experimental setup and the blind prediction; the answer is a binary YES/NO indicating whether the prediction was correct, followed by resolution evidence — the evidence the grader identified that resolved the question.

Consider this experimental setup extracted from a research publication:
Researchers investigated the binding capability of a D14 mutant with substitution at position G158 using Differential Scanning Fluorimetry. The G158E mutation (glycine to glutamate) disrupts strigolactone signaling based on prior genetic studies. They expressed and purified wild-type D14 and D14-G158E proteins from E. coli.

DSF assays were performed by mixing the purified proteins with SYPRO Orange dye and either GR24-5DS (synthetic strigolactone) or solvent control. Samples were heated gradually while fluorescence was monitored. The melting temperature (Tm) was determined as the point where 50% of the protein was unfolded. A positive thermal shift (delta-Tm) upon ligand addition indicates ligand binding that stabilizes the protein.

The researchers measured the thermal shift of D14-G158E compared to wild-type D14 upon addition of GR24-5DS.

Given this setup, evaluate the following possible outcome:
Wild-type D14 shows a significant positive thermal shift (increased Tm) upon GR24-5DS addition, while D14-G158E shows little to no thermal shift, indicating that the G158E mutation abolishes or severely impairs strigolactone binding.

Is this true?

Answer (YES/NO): YES